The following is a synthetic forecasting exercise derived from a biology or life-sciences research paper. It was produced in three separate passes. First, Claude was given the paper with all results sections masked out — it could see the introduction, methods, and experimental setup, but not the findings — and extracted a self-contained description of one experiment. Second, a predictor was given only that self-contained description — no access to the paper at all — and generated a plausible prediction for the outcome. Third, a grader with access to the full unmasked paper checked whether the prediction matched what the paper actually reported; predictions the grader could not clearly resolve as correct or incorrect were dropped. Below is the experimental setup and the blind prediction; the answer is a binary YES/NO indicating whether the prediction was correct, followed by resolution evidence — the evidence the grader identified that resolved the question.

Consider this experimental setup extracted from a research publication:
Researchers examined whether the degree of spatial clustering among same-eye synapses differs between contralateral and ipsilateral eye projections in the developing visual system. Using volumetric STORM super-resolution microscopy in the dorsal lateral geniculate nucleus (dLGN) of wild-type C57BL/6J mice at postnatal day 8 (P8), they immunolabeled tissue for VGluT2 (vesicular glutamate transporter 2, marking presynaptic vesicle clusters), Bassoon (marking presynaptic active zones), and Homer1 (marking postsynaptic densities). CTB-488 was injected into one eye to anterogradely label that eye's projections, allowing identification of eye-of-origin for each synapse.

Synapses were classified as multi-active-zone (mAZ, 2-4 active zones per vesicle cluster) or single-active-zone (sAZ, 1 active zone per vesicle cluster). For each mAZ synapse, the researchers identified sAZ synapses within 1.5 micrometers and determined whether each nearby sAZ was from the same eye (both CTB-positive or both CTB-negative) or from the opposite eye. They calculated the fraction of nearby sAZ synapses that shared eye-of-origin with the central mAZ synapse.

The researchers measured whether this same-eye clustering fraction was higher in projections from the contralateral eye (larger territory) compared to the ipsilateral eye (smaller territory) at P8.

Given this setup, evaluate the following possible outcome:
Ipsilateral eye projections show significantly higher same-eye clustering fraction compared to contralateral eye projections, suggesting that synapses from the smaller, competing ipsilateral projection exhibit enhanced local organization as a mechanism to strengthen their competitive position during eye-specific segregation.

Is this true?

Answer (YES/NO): NO